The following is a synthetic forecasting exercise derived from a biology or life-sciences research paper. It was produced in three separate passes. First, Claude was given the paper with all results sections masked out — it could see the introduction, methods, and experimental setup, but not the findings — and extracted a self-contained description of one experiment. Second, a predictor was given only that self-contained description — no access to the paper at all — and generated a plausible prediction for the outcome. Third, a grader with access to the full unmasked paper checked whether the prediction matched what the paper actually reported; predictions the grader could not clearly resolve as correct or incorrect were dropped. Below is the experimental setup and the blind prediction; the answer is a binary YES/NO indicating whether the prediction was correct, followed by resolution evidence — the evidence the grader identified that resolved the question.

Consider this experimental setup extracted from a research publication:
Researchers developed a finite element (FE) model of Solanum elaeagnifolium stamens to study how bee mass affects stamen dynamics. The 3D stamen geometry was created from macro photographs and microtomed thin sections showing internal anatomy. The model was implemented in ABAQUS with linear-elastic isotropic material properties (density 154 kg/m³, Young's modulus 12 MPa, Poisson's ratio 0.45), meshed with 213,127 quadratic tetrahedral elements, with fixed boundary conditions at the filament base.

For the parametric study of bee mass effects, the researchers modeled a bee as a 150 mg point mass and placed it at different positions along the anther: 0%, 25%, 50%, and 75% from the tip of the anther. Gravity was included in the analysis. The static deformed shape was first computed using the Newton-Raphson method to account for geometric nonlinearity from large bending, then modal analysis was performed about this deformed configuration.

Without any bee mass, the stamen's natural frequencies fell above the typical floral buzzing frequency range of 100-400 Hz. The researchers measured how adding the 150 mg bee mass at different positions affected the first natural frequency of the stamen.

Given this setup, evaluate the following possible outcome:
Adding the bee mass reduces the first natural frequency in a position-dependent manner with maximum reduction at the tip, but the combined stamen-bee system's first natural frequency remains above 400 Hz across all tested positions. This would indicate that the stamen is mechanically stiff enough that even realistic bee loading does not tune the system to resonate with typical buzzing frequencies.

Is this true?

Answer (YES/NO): NO